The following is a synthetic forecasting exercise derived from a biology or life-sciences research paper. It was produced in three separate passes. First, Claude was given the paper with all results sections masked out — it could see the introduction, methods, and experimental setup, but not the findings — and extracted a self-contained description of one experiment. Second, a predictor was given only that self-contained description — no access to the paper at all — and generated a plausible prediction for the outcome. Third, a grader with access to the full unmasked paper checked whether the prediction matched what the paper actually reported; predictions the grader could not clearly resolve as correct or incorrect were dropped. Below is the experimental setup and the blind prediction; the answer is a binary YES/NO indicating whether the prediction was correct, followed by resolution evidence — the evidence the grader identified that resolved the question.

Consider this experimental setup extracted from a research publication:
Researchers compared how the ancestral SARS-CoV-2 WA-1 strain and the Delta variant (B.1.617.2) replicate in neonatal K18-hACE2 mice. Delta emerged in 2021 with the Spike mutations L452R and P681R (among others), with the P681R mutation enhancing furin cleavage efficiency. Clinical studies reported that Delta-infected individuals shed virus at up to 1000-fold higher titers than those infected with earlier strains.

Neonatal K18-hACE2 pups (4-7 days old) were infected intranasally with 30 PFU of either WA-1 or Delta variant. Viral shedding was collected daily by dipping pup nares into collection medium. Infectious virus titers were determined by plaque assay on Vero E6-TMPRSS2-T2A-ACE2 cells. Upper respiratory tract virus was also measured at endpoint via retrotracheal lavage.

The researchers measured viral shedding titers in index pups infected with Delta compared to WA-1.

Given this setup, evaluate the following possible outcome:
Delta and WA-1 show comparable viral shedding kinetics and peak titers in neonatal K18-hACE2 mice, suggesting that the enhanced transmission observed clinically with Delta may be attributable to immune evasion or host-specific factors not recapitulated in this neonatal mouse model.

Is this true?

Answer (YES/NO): YES